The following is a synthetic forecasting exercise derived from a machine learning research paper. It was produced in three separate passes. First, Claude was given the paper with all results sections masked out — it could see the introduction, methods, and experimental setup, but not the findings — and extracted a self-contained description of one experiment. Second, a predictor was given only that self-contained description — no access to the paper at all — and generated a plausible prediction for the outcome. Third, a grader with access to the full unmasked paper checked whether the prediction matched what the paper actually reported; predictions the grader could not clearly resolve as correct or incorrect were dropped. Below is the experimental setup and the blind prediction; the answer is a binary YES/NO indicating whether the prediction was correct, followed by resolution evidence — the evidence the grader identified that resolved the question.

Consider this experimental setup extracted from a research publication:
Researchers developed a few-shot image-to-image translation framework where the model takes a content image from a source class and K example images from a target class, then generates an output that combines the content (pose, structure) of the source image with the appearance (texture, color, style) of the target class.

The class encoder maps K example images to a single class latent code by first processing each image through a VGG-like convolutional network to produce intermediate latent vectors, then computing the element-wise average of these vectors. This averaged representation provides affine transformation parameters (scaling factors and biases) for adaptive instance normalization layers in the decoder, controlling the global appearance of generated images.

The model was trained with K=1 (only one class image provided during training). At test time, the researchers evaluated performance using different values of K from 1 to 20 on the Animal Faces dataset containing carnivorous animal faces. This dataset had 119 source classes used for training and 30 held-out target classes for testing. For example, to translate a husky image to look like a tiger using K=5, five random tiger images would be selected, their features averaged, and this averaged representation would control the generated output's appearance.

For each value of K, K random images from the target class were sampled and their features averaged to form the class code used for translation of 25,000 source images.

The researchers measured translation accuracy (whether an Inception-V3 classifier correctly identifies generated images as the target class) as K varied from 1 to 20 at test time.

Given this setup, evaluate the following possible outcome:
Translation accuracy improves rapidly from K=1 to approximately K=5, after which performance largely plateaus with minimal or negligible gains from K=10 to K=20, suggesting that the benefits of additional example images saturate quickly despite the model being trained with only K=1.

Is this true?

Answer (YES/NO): NO